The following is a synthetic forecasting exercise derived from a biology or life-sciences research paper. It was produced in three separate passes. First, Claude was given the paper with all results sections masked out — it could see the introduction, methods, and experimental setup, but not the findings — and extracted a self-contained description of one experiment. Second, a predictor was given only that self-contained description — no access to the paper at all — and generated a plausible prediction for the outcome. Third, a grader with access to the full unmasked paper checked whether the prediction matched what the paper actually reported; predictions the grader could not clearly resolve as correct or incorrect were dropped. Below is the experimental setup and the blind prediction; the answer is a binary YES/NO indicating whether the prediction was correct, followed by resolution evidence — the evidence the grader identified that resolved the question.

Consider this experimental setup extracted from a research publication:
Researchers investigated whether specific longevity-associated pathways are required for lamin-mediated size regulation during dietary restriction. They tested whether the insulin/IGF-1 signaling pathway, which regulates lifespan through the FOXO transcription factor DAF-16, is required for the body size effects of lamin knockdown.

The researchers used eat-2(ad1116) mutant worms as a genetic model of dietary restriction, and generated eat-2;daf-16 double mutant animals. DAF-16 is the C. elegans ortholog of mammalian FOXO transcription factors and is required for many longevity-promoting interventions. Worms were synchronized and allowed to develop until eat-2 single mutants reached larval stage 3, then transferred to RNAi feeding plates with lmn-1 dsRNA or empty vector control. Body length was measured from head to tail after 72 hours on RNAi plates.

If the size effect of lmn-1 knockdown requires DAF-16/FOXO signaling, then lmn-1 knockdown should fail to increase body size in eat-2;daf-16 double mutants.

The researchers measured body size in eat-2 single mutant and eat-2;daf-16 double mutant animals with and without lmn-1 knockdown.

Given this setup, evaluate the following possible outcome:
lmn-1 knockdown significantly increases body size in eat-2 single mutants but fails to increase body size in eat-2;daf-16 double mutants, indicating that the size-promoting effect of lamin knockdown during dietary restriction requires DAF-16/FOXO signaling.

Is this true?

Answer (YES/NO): NO